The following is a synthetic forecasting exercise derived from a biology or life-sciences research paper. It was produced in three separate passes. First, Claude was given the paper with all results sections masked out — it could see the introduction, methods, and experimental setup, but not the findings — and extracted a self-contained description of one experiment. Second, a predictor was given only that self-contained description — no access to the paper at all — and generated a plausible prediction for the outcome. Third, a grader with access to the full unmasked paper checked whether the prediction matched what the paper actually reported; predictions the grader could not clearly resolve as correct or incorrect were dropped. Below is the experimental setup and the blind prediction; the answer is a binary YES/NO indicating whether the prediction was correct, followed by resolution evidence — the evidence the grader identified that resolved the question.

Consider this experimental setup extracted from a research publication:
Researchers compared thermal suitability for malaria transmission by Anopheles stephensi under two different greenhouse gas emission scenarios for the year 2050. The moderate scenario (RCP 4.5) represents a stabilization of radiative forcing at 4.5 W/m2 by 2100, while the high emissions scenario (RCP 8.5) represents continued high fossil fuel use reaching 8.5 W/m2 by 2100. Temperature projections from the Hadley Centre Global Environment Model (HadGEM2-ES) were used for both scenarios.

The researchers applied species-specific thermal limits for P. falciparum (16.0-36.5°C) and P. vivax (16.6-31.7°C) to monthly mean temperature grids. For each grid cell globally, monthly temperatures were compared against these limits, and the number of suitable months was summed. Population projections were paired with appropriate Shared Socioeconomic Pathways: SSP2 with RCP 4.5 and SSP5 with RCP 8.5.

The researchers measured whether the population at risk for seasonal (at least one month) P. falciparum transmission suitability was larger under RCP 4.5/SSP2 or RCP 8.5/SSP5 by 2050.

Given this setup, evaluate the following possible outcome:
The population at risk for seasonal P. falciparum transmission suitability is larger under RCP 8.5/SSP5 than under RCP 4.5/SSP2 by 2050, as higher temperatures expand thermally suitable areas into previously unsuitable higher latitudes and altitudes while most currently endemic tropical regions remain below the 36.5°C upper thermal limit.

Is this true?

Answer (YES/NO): NO